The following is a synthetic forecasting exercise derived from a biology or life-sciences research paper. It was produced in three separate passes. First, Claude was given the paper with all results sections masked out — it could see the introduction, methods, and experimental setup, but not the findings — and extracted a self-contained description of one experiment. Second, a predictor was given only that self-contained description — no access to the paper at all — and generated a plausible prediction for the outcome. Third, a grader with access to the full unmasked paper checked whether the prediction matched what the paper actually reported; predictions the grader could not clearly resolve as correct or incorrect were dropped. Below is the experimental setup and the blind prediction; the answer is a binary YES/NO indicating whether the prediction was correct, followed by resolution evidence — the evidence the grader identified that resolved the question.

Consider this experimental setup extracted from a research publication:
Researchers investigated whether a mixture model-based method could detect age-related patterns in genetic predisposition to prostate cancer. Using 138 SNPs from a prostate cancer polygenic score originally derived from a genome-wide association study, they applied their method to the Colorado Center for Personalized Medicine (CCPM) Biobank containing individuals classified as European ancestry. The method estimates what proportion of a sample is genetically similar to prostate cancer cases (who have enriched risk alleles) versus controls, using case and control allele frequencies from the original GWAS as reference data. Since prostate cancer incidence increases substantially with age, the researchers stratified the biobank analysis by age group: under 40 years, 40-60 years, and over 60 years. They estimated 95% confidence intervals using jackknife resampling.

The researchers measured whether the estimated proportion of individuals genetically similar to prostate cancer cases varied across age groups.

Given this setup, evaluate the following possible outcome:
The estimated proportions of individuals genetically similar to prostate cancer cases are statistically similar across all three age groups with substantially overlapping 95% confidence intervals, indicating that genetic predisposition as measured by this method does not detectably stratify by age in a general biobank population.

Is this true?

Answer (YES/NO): NO